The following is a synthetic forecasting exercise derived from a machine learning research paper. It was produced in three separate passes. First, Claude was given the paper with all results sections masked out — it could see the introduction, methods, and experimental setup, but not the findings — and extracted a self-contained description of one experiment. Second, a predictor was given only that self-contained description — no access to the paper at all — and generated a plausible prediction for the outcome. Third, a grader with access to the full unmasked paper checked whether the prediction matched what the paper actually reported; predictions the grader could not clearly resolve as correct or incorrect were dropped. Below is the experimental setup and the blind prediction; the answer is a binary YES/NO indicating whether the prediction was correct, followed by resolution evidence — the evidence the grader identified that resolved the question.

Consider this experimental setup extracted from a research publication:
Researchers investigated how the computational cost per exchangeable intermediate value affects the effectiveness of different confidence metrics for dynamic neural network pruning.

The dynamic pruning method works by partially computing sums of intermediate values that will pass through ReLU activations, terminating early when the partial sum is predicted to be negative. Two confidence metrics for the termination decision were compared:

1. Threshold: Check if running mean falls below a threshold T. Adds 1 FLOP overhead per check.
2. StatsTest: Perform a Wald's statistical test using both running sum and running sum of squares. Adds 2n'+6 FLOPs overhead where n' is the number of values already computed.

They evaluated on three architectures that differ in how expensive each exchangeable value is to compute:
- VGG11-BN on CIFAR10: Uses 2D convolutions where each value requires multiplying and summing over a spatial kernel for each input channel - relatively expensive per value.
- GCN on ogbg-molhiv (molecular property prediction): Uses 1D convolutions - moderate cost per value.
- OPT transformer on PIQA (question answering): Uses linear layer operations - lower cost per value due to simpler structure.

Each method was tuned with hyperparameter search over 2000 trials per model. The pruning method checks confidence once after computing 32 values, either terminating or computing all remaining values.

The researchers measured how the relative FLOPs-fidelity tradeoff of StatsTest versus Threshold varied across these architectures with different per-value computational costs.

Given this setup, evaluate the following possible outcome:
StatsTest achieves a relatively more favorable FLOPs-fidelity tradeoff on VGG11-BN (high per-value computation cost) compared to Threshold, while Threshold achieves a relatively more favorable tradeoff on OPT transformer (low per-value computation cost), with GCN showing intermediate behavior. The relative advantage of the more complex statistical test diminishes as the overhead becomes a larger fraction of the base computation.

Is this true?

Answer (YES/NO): NO